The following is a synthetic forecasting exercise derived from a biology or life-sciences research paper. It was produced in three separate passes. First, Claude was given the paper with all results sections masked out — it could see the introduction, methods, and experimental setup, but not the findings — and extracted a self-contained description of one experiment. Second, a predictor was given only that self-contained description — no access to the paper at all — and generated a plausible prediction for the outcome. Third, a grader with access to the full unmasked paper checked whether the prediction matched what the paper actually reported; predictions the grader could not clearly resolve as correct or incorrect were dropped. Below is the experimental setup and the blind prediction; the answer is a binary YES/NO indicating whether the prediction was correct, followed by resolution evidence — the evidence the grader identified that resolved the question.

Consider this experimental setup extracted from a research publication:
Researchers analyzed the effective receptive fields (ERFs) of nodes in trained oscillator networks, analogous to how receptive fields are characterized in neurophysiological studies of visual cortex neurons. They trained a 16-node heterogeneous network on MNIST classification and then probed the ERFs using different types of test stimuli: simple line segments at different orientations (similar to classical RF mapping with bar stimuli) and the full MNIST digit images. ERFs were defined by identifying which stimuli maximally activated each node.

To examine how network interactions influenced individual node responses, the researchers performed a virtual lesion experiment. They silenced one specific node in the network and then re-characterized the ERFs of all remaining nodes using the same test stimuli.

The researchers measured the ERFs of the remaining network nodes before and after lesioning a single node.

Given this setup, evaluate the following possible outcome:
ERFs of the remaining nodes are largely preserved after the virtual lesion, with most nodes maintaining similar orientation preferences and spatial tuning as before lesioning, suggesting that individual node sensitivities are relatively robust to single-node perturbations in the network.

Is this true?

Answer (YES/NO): NO